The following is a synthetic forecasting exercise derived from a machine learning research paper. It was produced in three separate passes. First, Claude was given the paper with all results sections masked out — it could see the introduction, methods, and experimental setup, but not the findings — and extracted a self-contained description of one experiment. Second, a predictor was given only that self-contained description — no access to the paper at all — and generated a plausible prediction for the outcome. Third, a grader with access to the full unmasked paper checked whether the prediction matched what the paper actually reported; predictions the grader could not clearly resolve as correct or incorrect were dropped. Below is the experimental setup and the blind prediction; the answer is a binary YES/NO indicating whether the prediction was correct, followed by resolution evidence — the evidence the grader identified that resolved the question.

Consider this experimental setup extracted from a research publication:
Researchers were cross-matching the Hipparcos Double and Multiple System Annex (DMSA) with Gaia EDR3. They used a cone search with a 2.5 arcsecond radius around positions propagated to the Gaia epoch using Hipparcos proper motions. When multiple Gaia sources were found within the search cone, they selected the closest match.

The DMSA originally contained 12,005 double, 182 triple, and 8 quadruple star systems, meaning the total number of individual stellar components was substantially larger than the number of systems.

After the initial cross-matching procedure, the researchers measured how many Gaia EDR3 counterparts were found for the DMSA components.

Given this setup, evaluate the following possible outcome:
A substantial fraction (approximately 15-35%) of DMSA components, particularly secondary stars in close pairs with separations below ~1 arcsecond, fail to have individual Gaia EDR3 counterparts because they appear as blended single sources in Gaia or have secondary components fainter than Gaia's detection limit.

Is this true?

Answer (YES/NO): NO